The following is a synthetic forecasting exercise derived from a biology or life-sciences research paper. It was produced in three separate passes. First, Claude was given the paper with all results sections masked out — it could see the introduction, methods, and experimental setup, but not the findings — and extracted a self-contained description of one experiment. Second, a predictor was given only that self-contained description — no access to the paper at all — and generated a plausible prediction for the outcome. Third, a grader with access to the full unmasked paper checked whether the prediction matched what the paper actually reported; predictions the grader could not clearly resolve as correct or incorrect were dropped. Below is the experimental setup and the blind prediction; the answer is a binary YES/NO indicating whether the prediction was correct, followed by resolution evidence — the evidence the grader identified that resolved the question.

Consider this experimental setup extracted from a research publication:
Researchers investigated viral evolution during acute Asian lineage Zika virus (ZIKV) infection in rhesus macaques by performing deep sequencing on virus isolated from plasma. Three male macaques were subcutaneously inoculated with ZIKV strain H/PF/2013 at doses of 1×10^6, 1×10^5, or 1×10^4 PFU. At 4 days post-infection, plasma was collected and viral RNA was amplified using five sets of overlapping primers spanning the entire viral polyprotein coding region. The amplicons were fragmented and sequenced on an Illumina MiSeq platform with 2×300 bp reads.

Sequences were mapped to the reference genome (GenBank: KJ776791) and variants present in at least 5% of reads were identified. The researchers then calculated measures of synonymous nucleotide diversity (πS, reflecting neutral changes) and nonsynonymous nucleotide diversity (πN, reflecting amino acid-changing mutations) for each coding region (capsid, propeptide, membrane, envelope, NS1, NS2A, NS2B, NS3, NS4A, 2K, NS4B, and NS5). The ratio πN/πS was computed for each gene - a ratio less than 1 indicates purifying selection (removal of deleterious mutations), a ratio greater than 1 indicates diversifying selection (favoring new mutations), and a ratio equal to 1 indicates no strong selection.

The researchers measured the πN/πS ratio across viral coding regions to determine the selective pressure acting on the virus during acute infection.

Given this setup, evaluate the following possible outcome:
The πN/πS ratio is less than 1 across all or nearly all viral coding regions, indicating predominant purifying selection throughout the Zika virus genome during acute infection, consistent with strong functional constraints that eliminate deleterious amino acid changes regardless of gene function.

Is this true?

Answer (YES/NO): NO